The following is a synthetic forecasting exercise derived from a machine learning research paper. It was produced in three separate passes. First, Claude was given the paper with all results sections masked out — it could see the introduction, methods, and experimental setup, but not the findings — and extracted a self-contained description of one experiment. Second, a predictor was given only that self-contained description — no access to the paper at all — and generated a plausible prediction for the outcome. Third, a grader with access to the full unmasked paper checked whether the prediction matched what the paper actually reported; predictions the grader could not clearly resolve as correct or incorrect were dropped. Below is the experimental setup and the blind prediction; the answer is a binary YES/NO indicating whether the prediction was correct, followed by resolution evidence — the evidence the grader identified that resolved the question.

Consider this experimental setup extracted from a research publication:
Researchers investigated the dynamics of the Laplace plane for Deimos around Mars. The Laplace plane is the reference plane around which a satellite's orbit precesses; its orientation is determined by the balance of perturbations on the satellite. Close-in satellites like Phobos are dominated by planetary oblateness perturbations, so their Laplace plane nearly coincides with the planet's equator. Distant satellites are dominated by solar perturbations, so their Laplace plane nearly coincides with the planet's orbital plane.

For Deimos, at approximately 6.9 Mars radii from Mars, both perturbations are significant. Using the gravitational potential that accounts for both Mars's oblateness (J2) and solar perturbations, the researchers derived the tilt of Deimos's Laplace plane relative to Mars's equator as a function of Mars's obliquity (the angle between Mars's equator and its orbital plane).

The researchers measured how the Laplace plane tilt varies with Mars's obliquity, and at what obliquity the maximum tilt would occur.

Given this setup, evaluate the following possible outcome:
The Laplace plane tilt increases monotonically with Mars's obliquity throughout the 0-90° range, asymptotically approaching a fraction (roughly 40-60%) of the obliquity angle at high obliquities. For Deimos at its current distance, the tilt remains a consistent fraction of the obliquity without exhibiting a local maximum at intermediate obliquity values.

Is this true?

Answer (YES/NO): NO